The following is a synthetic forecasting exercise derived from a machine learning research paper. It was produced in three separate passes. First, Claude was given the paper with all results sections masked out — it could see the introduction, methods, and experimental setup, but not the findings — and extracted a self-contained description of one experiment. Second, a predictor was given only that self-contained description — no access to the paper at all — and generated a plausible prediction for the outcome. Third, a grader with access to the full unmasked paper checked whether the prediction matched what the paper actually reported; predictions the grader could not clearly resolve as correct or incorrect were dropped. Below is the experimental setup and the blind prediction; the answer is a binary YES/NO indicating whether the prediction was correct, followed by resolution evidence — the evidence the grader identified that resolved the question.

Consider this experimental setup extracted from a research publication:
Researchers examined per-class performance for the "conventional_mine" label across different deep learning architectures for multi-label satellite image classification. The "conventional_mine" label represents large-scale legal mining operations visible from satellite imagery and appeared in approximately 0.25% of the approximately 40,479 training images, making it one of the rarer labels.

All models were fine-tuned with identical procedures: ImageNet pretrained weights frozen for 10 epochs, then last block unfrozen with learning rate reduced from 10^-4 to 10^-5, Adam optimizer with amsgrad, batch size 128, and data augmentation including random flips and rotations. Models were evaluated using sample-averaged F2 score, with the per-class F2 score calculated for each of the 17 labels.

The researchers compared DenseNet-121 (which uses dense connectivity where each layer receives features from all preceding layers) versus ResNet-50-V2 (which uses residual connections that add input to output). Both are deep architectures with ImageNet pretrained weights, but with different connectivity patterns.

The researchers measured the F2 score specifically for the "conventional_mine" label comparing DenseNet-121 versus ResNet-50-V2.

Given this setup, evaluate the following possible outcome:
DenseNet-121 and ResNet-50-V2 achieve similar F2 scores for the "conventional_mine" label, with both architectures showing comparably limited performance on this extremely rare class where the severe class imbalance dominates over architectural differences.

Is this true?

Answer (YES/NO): NO